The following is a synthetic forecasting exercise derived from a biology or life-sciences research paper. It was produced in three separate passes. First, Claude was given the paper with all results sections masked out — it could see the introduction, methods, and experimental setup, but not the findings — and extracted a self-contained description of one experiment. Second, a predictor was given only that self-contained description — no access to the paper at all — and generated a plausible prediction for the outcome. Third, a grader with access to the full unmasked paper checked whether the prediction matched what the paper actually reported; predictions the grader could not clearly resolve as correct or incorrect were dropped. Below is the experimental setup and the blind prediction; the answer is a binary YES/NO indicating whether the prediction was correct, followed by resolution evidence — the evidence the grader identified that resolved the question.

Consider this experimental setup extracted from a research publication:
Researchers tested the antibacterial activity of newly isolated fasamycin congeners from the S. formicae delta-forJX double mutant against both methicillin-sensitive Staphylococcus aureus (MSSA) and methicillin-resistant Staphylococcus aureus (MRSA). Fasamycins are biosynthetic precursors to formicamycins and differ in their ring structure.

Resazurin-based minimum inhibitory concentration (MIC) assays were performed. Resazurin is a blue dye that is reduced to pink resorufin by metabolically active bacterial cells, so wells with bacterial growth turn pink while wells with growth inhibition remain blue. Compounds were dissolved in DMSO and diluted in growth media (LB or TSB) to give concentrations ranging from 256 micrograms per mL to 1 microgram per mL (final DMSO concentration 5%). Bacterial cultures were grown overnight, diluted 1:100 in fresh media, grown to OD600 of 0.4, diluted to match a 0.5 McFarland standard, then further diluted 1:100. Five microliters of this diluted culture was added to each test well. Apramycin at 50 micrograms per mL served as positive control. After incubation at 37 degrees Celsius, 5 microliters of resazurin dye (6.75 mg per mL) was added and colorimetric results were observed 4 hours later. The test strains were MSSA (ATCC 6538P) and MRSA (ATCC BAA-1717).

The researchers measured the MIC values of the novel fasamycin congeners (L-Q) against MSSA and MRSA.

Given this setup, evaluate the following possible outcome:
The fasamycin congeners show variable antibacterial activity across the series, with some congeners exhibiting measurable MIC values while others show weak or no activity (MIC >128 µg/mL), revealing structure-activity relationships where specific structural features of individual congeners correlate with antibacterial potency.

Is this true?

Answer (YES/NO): NO